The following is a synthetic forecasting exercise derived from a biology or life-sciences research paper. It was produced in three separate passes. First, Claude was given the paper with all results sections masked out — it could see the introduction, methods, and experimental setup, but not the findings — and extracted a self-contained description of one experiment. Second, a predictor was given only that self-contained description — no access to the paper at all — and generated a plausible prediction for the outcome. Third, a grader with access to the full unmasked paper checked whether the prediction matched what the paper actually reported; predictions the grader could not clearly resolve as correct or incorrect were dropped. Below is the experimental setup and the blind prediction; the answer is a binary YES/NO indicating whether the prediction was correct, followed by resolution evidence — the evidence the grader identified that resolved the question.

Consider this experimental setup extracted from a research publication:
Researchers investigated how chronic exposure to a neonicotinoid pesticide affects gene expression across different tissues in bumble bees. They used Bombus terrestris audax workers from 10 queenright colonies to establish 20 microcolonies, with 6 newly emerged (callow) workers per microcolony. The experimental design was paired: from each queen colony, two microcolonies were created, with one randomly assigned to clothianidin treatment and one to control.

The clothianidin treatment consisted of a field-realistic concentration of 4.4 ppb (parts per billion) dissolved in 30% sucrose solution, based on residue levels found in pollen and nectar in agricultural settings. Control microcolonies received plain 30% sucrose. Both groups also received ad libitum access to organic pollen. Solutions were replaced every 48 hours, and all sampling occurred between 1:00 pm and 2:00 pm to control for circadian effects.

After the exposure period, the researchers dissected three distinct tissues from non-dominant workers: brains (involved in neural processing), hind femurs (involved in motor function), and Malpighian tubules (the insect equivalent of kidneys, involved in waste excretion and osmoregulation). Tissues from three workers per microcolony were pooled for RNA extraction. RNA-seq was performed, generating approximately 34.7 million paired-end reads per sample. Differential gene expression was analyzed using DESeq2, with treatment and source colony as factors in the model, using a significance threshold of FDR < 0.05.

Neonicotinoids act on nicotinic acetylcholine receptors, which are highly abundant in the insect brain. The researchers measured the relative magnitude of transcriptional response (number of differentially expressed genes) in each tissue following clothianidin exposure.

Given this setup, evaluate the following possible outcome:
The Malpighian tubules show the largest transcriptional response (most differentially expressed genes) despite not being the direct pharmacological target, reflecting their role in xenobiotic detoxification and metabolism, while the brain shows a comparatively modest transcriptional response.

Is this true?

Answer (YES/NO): YES